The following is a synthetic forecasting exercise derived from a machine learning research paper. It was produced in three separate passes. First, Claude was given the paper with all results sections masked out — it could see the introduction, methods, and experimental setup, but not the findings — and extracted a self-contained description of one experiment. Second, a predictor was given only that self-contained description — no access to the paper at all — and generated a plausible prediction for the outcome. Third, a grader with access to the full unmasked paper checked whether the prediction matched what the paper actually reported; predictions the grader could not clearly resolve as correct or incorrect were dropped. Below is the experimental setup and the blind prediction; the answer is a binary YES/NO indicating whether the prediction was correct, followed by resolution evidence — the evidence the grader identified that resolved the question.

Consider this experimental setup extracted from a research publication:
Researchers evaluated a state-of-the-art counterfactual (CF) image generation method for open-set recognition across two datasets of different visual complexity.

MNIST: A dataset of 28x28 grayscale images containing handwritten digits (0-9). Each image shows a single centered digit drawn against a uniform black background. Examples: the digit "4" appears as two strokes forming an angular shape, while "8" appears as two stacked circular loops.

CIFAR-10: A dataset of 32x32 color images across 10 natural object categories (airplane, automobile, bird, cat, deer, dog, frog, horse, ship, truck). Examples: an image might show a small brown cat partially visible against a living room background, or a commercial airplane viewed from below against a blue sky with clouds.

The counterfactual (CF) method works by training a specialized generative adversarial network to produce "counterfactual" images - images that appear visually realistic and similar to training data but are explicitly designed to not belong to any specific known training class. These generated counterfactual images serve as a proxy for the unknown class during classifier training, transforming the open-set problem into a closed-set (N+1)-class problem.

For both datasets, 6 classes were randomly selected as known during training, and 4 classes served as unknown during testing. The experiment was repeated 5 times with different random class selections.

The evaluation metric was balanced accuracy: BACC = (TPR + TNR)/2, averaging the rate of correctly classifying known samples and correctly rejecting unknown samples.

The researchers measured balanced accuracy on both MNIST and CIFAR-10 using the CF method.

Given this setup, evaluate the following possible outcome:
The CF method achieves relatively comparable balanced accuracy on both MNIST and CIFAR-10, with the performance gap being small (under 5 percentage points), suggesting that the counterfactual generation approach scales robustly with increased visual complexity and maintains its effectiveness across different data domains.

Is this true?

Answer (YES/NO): NO